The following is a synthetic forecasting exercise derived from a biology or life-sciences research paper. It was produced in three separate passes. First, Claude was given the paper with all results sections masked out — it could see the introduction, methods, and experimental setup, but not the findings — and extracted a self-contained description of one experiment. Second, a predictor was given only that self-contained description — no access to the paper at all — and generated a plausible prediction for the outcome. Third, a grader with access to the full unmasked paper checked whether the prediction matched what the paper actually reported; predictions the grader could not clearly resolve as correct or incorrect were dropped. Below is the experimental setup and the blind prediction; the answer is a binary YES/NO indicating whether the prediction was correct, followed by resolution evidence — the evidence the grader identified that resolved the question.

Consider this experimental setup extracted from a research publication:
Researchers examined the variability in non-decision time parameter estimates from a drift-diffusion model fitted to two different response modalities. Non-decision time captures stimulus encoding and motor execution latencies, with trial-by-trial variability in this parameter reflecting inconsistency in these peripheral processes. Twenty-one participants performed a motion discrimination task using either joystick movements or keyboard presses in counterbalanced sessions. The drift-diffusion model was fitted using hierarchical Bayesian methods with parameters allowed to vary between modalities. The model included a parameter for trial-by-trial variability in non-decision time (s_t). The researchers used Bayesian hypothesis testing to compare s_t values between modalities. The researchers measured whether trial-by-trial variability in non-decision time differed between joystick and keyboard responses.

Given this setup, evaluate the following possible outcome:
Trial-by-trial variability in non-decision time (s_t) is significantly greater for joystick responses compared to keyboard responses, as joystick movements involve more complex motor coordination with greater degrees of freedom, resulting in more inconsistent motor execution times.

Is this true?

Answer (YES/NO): NO